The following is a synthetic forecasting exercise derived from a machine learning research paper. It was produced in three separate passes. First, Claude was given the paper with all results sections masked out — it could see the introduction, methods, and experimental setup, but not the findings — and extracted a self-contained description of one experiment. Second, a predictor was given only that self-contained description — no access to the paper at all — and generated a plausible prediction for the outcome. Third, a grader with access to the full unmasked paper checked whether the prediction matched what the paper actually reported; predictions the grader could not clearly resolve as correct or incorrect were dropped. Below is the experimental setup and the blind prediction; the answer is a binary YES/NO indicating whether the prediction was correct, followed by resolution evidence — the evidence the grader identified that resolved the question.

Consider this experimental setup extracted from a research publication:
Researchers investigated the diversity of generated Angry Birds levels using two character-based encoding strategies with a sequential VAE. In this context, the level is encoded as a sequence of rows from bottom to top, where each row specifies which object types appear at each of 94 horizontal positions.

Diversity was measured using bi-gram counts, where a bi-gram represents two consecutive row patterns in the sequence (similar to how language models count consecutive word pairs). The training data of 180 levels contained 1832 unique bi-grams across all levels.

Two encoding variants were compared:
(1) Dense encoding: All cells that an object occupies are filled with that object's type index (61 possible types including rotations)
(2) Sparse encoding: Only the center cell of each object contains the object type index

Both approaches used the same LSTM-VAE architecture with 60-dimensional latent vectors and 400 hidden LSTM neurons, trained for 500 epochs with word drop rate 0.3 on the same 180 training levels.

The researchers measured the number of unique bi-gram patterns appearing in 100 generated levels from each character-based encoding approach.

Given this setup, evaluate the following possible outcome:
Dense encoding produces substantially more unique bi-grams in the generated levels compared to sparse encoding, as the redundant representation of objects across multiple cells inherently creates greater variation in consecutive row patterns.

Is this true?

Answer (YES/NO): NO